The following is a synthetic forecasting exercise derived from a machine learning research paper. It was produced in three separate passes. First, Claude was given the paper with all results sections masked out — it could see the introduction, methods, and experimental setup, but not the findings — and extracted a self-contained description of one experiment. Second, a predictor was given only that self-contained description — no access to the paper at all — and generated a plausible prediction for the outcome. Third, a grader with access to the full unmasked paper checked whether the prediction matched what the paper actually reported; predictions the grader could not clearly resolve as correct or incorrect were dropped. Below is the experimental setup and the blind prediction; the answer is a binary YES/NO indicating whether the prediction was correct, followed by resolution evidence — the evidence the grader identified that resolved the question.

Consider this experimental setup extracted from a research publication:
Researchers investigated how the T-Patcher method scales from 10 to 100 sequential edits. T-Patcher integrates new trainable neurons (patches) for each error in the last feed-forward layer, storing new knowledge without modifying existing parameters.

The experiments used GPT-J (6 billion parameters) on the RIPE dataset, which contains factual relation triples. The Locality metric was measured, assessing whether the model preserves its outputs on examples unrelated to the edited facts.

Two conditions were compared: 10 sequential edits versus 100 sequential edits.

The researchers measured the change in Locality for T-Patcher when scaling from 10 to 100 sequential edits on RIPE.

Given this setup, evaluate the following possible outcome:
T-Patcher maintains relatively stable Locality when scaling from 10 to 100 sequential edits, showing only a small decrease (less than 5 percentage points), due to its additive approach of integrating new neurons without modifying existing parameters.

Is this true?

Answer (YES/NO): NO